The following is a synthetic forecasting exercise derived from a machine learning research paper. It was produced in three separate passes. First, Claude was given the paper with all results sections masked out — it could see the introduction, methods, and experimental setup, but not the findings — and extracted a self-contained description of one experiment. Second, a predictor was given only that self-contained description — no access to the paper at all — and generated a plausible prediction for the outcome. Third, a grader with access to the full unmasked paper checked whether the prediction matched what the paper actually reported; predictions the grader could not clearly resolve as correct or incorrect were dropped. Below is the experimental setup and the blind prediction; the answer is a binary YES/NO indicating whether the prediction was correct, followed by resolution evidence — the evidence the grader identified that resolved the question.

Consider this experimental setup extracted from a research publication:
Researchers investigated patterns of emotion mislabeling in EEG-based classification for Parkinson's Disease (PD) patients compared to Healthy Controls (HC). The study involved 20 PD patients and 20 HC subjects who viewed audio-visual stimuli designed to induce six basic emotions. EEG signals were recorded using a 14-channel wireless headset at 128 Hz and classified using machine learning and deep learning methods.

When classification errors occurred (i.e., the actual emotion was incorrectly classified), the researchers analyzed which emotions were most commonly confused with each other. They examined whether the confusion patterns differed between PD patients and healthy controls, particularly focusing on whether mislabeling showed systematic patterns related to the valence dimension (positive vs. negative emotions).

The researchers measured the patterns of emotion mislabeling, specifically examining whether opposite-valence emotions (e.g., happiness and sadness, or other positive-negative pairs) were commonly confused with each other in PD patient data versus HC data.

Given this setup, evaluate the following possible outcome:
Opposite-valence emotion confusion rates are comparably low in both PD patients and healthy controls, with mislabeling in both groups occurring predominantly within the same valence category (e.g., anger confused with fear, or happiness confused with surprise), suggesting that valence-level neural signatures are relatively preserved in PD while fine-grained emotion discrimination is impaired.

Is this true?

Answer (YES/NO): NO